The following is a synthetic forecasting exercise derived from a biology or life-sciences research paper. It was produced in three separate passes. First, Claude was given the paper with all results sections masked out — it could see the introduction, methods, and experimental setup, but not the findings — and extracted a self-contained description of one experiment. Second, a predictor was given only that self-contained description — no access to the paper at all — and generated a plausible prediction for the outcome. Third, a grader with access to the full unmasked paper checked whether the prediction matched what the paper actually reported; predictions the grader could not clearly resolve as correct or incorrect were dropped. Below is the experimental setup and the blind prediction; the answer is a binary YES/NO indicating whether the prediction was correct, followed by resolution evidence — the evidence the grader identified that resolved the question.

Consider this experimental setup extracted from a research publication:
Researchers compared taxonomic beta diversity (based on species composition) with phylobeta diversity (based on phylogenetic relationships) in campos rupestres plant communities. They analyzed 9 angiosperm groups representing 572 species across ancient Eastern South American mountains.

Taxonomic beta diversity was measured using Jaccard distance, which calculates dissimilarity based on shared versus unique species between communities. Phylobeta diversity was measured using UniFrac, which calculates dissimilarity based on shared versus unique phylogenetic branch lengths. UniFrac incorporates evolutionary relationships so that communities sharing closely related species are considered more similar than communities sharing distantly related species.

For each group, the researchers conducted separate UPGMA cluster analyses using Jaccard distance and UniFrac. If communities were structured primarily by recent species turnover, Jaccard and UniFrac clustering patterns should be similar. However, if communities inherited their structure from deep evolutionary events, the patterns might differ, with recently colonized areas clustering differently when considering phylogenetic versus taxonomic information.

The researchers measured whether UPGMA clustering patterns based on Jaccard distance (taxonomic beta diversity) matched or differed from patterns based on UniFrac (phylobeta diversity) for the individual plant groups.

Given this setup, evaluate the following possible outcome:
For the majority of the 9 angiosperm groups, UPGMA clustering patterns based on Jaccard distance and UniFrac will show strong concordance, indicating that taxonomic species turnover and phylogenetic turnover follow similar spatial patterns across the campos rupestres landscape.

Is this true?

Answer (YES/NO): NO